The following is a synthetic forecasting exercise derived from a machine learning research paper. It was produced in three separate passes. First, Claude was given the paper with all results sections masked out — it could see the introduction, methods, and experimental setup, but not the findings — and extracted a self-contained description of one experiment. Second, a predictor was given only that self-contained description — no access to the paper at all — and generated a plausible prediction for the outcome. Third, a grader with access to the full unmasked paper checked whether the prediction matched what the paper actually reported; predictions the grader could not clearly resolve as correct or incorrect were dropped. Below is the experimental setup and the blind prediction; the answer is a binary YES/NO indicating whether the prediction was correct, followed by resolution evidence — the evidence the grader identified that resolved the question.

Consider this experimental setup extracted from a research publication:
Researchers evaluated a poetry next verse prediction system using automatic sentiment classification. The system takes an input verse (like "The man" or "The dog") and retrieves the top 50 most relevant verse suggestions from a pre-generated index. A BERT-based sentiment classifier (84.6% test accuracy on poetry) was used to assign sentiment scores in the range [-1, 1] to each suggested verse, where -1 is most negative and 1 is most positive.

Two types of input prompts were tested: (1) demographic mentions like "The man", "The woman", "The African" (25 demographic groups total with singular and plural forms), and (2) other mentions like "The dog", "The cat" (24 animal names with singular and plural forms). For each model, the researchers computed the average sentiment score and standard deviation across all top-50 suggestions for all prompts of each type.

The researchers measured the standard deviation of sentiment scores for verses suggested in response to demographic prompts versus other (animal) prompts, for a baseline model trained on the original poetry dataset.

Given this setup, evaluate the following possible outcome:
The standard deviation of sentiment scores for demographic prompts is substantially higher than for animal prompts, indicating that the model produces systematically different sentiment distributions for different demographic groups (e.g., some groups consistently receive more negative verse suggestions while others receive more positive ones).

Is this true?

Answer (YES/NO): NO